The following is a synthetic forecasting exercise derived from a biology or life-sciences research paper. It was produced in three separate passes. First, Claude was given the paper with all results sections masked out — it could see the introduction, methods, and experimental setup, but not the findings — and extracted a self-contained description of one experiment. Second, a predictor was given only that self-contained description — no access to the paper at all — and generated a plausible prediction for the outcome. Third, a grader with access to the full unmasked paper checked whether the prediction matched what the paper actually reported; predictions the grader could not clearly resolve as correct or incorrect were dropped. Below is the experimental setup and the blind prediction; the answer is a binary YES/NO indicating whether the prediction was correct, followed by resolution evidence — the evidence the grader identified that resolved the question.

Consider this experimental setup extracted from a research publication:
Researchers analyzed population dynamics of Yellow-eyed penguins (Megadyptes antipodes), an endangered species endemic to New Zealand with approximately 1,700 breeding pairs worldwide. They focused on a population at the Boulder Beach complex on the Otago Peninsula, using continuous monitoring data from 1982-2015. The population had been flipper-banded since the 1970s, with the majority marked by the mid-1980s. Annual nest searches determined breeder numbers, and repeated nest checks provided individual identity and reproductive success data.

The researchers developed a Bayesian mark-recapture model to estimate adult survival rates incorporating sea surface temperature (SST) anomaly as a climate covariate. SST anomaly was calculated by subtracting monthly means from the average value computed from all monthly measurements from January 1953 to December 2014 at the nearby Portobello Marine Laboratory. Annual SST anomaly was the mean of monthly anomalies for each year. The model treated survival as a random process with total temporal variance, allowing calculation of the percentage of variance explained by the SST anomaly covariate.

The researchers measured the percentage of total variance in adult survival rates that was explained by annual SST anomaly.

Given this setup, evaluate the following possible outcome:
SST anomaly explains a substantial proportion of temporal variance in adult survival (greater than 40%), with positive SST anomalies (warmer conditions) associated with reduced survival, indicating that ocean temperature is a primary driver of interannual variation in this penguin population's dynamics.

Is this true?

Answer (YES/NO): NO